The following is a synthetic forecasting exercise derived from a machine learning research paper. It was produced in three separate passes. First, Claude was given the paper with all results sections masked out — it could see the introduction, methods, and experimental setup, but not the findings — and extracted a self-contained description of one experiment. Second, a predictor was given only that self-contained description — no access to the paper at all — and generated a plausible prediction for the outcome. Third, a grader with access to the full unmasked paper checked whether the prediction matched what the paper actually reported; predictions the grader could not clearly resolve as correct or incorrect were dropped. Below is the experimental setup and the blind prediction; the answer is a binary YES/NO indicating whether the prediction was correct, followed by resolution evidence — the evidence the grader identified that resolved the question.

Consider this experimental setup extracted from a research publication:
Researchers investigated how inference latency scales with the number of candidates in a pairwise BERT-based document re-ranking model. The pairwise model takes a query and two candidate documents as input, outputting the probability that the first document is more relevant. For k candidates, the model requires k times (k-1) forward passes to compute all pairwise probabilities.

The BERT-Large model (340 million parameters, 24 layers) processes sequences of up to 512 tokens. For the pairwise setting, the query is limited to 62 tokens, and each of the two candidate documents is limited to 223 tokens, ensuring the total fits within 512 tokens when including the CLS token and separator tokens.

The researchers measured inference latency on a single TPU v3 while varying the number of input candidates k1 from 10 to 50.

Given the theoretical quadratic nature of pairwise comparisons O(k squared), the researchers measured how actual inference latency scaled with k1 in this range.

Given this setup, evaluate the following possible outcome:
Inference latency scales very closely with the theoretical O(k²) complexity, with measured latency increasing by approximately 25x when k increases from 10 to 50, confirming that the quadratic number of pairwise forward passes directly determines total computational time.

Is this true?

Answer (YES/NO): NO